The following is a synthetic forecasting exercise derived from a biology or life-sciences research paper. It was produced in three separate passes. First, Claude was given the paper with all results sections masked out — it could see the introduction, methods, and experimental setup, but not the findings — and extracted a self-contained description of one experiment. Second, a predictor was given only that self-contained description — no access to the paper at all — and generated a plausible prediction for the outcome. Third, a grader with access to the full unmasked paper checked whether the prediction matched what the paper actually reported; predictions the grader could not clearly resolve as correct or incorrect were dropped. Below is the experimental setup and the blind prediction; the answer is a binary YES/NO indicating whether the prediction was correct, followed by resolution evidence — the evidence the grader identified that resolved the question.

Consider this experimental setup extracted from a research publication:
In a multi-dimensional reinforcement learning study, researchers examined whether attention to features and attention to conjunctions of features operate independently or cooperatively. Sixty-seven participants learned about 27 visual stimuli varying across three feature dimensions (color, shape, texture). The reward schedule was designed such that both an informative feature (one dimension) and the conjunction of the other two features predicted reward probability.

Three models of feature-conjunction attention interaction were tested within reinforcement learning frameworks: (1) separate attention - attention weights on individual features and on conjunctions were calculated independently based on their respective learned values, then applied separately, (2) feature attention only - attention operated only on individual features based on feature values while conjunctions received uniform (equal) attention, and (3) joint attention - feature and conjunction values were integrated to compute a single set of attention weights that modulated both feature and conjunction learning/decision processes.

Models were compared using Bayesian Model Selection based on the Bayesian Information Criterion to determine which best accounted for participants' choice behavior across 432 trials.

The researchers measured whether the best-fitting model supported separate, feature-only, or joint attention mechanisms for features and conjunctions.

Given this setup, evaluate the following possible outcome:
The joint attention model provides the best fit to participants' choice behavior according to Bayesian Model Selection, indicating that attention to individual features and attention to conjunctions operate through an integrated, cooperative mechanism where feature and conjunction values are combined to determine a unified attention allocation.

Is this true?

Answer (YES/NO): YES